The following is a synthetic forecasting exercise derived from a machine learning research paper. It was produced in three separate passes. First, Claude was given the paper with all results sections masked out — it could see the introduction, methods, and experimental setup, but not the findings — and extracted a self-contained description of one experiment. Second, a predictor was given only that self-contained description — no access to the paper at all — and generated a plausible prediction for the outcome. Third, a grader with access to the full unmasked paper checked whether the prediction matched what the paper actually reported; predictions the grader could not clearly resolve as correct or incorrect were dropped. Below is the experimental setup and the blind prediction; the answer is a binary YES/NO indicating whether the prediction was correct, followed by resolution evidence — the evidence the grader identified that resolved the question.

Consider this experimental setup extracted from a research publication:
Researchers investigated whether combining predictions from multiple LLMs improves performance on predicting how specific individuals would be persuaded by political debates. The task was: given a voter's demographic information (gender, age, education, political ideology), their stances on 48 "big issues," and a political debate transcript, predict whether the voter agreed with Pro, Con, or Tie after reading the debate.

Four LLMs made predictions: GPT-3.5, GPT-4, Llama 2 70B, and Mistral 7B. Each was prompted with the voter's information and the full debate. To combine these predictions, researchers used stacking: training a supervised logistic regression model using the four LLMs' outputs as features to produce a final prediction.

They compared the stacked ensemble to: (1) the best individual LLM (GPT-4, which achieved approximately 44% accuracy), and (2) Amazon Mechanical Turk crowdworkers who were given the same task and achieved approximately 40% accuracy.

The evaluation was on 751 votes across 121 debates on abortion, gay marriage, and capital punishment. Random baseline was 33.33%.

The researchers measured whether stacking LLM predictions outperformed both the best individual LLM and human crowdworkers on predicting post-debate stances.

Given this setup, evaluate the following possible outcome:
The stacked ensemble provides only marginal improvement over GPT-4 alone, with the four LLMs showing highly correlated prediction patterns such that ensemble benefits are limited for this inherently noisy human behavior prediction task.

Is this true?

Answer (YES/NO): NO